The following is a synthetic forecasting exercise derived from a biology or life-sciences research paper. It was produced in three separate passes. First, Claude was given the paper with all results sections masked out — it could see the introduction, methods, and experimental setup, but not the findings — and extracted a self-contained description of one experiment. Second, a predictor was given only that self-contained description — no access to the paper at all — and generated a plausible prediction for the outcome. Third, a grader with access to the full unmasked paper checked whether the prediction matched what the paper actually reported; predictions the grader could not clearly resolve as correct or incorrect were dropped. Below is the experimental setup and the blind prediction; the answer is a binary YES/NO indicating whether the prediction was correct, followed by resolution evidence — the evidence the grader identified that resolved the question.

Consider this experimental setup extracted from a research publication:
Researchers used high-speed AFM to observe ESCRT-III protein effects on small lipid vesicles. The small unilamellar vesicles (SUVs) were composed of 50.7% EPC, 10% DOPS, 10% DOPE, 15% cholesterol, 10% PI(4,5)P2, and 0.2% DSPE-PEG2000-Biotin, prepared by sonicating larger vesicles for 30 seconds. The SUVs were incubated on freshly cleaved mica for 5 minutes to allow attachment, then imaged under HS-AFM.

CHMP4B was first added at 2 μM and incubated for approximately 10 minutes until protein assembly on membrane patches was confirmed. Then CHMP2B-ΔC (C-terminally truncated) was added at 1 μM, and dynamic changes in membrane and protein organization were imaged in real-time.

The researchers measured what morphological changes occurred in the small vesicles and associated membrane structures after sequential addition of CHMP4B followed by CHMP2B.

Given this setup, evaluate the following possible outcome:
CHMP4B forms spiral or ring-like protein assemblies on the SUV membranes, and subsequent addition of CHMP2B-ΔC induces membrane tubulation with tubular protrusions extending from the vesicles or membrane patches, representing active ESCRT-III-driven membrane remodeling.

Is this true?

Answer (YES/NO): YES